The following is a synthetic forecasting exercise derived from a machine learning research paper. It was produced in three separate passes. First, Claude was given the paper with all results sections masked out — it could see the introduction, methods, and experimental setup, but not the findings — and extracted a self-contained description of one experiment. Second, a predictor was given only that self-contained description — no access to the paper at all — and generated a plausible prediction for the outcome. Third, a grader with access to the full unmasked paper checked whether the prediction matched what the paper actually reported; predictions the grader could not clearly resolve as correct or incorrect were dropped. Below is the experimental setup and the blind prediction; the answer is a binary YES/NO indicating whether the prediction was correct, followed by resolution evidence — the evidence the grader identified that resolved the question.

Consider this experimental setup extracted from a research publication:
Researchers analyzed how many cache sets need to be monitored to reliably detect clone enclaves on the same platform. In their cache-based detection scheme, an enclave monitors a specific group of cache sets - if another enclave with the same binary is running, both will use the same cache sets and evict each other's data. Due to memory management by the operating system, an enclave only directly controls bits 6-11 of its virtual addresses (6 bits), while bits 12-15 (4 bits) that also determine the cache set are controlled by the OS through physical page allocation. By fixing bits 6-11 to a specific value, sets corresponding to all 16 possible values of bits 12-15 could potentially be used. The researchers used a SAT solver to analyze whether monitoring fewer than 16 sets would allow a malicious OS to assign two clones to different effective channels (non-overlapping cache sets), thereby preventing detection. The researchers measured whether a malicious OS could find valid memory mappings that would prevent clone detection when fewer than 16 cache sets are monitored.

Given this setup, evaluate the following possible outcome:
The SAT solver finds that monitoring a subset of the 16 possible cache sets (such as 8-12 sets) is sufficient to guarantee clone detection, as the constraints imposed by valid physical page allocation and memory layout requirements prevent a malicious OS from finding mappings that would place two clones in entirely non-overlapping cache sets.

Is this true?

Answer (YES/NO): NO